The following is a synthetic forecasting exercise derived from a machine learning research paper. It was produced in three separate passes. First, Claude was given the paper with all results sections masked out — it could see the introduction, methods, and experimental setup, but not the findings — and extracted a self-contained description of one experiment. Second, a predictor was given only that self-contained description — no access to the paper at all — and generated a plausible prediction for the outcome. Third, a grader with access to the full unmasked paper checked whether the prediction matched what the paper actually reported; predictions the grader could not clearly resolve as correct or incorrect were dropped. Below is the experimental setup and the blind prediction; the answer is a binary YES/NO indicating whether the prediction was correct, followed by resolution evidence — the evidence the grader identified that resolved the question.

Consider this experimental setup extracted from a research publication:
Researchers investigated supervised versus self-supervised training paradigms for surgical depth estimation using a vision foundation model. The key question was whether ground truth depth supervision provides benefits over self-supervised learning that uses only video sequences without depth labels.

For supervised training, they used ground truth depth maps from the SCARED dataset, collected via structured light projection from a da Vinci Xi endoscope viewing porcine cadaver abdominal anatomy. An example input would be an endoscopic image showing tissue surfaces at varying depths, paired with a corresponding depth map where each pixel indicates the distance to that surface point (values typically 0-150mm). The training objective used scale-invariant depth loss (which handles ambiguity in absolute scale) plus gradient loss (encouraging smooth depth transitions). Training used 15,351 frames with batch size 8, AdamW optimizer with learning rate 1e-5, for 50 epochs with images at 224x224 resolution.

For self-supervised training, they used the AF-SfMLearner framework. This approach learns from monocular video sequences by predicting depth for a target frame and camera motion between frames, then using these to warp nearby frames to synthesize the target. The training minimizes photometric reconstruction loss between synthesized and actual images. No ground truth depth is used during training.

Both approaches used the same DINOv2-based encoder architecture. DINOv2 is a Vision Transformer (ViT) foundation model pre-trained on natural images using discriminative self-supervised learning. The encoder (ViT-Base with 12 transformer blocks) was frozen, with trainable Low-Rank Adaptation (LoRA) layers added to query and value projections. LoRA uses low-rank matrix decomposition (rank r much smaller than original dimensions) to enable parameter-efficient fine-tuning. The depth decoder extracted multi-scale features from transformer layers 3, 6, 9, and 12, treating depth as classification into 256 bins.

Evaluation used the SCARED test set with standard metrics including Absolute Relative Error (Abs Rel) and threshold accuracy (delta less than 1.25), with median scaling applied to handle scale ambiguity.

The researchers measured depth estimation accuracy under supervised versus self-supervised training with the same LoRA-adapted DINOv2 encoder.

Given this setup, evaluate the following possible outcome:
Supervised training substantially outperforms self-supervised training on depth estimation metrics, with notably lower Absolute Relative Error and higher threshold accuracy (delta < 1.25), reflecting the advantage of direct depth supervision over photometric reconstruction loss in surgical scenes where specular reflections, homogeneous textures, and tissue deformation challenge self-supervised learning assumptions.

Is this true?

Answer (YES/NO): NO